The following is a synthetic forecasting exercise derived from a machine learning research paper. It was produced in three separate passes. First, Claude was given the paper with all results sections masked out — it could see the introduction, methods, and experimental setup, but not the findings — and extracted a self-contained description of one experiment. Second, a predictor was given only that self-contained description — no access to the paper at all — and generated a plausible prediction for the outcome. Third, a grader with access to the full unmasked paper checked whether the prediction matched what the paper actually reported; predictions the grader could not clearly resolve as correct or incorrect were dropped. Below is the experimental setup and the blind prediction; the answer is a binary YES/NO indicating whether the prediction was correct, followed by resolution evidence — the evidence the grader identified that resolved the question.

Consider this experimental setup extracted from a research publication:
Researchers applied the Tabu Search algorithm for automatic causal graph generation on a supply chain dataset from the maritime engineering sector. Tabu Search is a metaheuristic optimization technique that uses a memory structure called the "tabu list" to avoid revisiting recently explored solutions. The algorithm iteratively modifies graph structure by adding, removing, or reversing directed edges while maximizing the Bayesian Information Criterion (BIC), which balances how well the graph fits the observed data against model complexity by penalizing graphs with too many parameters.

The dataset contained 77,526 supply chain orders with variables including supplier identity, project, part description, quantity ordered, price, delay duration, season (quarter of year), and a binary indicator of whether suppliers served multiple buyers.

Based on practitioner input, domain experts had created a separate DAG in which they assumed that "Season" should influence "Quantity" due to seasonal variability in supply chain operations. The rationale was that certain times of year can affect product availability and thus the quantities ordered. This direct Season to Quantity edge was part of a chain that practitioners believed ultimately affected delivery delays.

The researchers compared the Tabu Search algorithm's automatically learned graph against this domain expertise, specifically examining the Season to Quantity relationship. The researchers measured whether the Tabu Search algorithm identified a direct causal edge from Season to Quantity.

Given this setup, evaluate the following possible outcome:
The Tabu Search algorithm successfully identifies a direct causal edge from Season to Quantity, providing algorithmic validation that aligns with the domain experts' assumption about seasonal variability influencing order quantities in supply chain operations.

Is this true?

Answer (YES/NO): YES